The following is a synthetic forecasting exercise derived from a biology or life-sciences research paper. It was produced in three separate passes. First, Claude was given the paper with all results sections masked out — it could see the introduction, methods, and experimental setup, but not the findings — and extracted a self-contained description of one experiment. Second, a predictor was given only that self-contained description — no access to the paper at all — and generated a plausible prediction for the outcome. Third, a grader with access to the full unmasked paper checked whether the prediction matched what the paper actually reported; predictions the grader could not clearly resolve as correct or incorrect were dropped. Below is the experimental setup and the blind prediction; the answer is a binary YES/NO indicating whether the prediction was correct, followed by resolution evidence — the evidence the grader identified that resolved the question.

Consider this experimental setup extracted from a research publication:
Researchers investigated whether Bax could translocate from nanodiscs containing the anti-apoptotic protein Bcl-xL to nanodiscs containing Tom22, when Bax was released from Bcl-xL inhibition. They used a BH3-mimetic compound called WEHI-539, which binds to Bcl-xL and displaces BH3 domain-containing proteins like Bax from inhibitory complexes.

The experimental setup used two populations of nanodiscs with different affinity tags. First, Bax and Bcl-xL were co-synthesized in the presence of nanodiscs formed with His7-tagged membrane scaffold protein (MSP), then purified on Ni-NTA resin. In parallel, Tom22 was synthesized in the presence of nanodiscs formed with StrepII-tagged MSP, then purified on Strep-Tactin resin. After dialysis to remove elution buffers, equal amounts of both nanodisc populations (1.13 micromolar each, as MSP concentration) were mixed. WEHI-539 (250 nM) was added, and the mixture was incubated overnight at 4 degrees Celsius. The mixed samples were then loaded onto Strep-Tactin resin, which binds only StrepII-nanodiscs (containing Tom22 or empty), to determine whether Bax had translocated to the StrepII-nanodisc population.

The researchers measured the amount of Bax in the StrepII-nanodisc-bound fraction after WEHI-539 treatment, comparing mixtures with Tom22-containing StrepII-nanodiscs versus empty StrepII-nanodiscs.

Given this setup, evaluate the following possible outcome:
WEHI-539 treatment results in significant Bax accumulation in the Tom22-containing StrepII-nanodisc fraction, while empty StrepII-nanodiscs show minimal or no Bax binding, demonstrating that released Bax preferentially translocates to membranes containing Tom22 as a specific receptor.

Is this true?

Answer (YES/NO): YES